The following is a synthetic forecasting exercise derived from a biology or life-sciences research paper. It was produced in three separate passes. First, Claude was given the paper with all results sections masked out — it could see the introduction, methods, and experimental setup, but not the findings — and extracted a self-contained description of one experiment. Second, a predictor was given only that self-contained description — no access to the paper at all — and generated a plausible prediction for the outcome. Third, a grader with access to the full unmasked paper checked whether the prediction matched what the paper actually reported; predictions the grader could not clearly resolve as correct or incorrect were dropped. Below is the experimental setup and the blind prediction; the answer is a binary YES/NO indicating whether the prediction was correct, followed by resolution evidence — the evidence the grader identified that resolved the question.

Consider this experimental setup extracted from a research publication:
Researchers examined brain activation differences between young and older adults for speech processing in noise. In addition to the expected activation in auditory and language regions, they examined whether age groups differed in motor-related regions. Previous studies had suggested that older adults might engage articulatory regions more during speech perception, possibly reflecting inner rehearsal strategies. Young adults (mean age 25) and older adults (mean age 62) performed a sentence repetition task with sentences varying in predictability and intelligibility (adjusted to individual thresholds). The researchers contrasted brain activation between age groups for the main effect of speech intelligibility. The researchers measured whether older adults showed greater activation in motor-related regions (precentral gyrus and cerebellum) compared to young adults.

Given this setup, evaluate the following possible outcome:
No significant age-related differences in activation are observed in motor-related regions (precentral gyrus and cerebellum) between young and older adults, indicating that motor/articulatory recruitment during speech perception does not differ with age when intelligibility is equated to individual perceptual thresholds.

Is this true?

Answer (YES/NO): NO